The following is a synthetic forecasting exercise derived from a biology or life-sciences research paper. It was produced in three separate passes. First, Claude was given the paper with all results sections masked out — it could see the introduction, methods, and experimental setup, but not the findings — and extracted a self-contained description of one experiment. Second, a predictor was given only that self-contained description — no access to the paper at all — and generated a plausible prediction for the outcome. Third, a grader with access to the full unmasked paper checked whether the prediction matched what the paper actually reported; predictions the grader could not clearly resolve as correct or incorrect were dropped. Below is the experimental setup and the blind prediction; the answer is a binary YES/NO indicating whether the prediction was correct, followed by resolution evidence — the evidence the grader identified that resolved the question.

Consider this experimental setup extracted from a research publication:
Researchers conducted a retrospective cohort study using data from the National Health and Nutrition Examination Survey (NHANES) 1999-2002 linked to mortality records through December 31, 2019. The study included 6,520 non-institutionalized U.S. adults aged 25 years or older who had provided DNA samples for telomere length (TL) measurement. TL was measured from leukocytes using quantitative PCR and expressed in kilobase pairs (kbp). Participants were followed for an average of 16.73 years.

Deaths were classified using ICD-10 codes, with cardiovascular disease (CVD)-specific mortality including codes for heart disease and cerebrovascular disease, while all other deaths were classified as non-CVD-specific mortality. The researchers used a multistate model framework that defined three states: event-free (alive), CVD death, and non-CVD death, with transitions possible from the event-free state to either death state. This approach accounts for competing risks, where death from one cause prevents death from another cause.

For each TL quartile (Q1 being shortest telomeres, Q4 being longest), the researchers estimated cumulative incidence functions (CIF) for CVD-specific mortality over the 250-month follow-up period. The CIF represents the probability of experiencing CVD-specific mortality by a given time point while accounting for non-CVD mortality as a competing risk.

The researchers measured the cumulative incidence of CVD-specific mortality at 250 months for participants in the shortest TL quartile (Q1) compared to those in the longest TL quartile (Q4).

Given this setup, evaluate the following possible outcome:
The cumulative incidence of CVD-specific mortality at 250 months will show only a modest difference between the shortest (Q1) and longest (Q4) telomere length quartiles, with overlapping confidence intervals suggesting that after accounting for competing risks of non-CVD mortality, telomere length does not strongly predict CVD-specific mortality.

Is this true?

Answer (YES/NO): NO